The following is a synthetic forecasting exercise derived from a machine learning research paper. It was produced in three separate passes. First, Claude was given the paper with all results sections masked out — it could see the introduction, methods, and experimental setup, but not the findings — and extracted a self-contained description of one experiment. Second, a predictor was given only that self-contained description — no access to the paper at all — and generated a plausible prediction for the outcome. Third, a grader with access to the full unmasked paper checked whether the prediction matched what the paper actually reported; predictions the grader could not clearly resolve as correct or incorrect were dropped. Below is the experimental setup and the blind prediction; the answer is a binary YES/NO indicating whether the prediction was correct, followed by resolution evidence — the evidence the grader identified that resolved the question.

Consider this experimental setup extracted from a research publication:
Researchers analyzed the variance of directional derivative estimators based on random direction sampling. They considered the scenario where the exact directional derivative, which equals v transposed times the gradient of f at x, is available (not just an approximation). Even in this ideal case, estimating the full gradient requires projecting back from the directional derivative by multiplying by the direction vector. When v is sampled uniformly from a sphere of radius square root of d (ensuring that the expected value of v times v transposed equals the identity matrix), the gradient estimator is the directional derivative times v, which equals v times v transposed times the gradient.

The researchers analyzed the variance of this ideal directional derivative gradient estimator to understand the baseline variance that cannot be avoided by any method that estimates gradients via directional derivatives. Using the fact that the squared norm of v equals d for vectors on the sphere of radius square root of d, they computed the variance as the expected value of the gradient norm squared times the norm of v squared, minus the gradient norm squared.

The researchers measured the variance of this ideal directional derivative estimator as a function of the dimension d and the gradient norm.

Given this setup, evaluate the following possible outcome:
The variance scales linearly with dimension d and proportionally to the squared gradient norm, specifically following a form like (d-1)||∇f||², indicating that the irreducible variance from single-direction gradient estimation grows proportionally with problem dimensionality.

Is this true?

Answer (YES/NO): YES